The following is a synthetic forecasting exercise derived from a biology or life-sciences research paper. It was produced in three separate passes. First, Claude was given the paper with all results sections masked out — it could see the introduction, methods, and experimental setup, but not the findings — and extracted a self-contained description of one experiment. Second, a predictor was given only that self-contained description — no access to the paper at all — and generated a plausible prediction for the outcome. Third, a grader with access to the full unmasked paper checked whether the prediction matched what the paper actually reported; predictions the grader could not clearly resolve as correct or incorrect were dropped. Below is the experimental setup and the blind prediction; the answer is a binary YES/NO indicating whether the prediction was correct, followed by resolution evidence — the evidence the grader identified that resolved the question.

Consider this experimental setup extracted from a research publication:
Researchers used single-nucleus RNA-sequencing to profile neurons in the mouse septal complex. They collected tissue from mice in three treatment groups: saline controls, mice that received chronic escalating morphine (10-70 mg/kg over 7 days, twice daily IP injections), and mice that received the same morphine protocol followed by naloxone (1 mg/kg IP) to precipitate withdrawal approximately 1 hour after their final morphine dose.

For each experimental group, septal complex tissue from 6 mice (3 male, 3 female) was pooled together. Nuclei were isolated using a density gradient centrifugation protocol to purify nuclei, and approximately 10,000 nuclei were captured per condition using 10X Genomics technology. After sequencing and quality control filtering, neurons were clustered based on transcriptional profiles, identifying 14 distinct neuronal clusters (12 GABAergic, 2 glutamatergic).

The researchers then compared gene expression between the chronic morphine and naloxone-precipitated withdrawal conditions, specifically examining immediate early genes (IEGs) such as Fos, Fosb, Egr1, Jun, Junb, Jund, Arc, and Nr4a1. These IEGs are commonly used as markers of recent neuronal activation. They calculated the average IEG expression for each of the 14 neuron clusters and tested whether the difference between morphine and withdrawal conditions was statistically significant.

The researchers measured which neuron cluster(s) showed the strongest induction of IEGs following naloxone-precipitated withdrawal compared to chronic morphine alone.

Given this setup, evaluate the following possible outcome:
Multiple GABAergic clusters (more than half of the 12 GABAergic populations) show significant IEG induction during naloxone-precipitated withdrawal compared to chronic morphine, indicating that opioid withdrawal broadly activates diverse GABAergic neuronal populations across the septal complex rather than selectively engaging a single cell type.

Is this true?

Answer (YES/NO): NO